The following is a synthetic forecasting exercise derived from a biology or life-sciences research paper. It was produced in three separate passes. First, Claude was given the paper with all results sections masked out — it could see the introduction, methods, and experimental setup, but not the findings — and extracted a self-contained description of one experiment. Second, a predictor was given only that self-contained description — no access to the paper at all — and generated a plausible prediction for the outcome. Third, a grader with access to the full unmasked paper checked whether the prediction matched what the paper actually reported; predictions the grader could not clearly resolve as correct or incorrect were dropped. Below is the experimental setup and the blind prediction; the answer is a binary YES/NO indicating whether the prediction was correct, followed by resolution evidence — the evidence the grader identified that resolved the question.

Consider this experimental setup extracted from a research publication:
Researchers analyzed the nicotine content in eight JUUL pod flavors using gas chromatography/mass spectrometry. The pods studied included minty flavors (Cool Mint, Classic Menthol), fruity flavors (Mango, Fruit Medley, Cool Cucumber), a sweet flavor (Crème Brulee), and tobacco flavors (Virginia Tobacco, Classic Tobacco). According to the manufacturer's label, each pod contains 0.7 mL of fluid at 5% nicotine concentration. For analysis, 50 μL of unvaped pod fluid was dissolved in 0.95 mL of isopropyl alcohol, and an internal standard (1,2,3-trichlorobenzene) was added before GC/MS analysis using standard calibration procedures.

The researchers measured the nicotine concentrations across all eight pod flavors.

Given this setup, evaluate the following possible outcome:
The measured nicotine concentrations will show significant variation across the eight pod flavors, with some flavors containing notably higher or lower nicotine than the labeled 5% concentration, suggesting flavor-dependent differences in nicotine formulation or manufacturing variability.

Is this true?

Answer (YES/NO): NO